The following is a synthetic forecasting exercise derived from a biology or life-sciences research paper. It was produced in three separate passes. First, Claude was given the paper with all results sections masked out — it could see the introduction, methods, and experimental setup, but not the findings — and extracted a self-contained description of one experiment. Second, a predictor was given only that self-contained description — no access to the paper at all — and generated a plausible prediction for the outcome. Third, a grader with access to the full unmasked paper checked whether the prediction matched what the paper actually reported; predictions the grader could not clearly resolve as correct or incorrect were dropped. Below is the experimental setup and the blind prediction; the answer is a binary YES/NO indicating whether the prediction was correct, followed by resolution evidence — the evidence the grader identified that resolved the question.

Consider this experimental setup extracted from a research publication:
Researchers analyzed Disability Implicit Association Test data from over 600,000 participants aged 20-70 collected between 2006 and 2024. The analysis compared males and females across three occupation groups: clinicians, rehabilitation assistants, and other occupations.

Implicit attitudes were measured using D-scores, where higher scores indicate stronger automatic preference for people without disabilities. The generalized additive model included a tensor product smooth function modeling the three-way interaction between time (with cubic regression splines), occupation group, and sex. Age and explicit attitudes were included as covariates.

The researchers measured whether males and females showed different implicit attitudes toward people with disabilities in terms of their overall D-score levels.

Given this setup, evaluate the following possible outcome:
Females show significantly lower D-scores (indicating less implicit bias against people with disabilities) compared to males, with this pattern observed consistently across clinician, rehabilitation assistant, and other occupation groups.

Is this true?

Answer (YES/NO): YES